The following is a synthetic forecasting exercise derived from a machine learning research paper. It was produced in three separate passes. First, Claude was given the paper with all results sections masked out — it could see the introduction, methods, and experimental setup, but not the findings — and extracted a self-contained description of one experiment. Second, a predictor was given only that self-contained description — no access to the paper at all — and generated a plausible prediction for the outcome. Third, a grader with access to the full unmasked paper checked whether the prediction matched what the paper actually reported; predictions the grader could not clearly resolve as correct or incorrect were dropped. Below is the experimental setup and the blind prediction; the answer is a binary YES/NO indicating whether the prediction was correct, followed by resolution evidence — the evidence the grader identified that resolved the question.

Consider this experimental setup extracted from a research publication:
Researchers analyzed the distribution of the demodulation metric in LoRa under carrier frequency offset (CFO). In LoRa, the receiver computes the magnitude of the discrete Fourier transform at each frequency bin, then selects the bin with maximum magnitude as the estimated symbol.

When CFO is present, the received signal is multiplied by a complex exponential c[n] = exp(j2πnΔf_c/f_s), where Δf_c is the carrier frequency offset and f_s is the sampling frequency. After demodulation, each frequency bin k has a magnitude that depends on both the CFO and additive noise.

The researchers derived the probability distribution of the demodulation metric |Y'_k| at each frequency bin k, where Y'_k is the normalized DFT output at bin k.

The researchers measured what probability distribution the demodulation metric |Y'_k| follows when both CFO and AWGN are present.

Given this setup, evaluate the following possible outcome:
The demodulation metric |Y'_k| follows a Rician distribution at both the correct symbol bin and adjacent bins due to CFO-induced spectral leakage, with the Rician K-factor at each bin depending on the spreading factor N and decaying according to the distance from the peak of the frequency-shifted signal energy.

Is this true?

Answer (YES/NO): NO